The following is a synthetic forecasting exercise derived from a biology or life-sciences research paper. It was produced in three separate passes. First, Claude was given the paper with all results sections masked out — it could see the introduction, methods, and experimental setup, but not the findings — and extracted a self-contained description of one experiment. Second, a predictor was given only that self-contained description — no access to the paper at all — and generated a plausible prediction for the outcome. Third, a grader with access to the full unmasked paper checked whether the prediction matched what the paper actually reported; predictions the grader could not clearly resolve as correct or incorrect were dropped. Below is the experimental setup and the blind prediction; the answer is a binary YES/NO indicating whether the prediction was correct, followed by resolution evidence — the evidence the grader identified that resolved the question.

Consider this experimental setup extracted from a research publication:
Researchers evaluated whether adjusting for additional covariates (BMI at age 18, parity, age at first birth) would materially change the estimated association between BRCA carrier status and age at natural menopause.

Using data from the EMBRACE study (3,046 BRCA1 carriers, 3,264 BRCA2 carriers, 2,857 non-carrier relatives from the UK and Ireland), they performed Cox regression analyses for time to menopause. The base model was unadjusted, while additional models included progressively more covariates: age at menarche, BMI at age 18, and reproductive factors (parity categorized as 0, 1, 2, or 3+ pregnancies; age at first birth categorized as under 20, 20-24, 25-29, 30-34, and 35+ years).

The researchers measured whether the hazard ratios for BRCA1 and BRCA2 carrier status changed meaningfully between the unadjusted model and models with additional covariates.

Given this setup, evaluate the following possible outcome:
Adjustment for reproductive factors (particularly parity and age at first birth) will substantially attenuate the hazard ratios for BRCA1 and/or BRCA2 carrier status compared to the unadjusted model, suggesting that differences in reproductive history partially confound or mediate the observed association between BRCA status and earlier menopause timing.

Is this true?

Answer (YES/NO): NO